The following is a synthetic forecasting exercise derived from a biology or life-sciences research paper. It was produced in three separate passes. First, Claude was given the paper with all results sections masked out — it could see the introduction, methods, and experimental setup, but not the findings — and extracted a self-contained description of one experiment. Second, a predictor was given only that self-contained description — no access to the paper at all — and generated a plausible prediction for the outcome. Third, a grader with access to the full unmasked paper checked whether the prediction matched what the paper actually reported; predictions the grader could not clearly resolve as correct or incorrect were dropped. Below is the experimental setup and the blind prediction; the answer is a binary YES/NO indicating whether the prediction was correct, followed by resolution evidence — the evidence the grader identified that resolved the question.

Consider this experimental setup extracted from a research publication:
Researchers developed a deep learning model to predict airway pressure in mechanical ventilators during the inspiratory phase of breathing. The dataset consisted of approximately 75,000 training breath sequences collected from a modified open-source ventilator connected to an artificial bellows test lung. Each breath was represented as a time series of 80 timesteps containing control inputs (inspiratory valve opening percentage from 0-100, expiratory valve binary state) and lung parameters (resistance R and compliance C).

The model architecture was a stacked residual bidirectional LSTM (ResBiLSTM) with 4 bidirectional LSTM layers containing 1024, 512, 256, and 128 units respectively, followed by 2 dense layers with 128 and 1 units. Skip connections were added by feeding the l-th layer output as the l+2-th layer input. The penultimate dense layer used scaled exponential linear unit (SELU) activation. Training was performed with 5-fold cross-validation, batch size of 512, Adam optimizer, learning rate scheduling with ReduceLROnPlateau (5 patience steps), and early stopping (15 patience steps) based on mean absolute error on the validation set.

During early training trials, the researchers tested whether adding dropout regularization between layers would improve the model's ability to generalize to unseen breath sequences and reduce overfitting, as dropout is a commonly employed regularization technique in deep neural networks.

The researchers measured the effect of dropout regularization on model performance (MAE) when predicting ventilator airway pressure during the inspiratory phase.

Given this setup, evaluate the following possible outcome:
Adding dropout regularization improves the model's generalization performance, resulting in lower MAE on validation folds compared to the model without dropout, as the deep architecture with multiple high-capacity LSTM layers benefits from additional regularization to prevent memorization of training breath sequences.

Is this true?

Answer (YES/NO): NO